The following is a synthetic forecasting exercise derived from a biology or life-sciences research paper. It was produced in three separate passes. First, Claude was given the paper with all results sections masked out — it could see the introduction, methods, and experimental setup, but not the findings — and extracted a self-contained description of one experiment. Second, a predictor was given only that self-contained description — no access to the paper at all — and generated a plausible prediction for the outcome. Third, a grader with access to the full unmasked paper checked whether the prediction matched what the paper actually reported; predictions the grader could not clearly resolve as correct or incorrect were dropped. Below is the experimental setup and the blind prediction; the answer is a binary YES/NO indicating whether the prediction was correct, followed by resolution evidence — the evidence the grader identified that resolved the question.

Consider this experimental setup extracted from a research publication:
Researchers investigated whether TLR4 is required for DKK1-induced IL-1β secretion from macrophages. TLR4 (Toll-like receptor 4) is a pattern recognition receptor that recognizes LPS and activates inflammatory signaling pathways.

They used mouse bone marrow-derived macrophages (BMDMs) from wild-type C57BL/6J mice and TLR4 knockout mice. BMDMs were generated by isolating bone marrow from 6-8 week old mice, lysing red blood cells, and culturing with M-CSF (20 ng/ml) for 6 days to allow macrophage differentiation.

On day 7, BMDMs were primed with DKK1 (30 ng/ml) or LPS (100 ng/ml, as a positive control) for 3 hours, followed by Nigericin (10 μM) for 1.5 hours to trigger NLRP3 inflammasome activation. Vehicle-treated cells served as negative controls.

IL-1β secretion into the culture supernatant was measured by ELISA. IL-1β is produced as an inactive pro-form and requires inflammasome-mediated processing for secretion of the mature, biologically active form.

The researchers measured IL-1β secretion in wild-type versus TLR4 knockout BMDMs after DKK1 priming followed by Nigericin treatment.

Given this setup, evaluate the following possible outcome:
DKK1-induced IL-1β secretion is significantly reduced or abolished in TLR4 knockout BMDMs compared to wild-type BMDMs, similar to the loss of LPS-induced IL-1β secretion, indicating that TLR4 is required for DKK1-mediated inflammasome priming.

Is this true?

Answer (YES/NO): YES